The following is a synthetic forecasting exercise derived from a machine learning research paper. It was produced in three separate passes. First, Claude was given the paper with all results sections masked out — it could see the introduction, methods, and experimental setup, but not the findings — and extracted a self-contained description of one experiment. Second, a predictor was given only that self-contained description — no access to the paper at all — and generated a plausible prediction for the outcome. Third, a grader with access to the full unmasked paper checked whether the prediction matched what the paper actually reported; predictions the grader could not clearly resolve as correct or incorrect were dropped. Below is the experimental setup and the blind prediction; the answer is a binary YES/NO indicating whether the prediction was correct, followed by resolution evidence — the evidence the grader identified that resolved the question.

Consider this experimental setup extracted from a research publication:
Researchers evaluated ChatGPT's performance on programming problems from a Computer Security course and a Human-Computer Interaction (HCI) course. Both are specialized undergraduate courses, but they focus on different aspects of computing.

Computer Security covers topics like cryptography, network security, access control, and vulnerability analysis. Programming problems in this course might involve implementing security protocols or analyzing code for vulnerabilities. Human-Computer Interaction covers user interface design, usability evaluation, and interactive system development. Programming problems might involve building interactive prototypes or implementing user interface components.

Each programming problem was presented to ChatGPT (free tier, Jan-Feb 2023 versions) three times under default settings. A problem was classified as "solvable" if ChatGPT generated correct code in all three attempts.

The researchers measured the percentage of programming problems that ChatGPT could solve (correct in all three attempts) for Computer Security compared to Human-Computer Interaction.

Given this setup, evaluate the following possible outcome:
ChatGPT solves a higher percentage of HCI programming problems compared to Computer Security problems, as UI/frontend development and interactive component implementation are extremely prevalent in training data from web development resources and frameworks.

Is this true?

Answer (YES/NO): NO